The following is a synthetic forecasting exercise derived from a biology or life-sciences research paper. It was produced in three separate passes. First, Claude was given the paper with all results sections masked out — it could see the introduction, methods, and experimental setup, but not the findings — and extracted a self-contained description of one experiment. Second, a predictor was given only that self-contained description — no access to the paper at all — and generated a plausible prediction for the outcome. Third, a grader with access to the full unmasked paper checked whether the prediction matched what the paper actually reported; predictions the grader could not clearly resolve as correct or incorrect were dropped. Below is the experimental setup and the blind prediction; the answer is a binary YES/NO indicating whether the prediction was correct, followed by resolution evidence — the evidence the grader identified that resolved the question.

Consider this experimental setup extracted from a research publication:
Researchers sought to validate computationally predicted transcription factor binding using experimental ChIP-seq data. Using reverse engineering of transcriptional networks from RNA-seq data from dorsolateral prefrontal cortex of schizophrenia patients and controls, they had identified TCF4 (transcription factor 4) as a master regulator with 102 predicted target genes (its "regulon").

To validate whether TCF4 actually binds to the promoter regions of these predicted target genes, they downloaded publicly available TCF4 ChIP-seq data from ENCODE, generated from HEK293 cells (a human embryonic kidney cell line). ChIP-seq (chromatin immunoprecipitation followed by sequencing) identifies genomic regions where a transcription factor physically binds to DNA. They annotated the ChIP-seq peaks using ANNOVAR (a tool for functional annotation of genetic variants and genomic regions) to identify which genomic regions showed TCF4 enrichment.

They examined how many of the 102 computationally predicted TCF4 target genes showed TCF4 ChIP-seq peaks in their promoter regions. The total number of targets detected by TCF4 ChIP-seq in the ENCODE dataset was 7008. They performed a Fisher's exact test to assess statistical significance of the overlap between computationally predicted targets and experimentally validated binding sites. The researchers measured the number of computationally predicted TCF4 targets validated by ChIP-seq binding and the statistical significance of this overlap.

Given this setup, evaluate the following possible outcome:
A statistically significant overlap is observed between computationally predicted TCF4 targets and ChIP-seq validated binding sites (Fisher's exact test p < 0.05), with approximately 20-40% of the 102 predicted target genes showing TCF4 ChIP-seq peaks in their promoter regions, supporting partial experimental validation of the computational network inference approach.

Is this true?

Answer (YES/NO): NO